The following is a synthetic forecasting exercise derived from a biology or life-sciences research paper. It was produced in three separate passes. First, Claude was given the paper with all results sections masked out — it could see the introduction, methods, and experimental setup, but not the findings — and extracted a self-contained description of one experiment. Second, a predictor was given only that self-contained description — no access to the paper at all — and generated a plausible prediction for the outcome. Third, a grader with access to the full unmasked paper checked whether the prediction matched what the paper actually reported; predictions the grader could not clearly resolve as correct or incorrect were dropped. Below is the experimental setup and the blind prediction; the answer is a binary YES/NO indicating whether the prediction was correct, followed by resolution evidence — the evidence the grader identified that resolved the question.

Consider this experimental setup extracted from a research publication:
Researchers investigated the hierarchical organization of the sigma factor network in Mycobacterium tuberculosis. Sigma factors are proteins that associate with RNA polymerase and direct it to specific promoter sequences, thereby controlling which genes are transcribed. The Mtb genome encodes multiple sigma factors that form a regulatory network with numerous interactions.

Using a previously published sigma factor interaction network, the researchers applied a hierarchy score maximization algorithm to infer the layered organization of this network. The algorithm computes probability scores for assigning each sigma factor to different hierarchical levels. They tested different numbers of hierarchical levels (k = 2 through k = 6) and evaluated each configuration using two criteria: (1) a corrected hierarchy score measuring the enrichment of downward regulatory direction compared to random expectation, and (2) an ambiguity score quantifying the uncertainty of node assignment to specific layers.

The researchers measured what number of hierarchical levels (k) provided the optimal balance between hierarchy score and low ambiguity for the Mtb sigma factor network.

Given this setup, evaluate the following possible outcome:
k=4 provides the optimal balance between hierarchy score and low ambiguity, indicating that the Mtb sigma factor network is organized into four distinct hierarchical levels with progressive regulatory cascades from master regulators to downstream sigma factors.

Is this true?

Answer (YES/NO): YES